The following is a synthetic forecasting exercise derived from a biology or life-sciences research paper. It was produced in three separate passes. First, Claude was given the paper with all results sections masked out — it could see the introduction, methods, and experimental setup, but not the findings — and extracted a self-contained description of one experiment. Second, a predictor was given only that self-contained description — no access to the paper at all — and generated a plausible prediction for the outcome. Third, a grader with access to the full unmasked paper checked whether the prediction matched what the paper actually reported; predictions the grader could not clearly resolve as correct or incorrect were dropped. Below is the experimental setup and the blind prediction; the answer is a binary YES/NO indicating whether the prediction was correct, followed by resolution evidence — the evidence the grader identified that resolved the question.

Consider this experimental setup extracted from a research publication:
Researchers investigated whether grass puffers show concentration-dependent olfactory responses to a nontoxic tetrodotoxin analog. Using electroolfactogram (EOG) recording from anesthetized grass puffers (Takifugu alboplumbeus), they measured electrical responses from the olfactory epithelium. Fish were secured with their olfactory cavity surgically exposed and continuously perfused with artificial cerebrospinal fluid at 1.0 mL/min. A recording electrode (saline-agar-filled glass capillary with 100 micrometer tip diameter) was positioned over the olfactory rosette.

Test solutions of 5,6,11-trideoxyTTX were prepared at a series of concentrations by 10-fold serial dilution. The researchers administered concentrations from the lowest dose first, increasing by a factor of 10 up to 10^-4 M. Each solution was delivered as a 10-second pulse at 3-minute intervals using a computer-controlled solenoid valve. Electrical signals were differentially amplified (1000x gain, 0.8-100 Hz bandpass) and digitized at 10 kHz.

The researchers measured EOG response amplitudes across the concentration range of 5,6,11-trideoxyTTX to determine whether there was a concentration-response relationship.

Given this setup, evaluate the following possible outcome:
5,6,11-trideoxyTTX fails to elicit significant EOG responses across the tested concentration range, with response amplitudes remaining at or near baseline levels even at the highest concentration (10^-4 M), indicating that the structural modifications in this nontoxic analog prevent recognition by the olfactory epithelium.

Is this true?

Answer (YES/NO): NO